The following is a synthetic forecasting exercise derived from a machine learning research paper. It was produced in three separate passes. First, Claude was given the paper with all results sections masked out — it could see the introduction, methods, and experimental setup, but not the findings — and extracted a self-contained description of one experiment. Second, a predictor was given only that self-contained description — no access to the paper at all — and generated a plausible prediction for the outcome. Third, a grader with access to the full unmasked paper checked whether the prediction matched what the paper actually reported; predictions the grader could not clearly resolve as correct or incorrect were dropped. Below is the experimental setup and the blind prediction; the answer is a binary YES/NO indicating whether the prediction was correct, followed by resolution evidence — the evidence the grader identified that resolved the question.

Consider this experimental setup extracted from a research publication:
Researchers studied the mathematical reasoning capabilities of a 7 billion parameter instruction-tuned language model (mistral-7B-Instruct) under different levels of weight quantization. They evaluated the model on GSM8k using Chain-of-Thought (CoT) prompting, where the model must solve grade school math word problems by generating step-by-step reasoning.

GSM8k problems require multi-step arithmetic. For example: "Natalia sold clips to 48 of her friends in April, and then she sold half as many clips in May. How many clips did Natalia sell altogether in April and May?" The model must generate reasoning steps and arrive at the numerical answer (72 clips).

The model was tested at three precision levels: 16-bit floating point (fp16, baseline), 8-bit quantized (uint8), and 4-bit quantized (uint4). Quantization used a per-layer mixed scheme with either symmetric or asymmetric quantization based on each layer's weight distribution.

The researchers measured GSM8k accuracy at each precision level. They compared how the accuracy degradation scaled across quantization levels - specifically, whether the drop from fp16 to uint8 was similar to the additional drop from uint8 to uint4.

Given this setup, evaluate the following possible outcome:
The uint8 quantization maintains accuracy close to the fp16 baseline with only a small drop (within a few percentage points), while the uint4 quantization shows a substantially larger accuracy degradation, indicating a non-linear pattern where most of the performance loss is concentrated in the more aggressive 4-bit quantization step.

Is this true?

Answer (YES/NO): NO